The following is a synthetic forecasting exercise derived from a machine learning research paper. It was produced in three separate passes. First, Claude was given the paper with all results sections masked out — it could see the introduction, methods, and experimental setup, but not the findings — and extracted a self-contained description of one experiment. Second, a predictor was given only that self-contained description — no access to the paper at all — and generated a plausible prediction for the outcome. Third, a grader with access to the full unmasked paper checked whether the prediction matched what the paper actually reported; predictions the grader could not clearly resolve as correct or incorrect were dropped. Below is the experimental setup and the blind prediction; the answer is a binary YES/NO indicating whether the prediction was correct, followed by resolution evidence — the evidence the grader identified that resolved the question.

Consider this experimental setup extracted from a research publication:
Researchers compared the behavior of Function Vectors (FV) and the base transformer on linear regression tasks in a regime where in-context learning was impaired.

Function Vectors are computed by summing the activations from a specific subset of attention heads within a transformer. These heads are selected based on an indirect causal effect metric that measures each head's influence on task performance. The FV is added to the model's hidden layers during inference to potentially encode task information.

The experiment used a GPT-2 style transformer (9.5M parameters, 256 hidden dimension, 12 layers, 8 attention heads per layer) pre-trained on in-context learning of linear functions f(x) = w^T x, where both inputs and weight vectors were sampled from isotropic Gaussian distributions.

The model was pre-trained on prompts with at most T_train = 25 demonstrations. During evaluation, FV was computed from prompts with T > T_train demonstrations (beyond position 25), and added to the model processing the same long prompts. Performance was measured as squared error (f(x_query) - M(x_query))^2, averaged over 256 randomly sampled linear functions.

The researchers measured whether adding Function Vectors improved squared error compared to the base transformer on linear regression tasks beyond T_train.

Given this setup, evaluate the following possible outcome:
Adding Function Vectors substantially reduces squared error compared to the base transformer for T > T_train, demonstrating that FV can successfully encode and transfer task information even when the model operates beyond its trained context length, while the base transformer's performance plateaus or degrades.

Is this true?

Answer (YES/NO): NO